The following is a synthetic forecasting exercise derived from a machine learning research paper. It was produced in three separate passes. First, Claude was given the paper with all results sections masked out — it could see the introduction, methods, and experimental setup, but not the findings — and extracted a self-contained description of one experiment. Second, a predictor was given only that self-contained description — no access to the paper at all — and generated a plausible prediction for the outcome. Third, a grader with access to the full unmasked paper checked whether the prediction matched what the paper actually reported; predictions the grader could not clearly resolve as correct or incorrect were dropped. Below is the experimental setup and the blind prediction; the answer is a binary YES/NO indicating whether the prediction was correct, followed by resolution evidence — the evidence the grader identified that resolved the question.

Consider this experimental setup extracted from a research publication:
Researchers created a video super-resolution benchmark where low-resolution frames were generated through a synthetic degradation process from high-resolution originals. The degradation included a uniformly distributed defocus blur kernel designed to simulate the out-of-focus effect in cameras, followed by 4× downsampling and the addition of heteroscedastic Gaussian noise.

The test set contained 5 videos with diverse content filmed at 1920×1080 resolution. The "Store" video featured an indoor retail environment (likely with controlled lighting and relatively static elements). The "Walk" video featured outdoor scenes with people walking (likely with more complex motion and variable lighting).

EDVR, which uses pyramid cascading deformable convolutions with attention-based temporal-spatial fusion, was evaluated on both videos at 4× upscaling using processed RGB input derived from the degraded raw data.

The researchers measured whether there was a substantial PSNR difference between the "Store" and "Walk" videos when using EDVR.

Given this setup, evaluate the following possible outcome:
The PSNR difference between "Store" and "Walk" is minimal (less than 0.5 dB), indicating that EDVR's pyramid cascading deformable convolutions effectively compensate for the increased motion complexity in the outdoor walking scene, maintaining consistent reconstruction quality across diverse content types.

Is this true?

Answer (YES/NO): NO